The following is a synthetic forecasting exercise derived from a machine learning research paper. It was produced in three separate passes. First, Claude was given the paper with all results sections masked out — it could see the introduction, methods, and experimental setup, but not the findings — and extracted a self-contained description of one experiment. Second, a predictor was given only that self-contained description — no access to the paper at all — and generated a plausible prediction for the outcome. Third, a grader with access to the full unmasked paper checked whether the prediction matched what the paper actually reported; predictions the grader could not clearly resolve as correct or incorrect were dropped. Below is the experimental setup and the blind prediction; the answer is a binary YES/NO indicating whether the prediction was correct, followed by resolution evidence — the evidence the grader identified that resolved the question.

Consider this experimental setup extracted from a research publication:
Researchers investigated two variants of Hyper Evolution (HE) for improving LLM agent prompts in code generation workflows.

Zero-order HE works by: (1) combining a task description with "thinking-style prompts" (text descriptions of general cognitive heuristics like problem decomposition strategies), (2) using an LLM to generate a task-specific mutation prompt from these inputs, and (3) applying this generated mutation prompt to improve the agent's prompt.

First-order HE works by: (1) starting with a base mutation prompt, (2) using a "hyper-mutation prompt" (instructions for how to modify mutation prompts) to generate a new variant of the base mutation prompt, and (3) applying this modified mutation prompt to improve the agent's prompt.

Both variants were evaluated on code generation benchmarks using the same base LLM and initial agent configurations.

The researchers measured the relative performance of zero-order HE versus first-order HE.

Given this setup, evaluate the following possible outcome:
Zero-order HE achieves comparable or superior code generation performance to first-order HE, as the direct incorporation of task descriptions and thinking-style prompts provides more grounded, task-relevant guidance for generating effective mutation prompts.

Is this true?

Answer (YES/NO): NO